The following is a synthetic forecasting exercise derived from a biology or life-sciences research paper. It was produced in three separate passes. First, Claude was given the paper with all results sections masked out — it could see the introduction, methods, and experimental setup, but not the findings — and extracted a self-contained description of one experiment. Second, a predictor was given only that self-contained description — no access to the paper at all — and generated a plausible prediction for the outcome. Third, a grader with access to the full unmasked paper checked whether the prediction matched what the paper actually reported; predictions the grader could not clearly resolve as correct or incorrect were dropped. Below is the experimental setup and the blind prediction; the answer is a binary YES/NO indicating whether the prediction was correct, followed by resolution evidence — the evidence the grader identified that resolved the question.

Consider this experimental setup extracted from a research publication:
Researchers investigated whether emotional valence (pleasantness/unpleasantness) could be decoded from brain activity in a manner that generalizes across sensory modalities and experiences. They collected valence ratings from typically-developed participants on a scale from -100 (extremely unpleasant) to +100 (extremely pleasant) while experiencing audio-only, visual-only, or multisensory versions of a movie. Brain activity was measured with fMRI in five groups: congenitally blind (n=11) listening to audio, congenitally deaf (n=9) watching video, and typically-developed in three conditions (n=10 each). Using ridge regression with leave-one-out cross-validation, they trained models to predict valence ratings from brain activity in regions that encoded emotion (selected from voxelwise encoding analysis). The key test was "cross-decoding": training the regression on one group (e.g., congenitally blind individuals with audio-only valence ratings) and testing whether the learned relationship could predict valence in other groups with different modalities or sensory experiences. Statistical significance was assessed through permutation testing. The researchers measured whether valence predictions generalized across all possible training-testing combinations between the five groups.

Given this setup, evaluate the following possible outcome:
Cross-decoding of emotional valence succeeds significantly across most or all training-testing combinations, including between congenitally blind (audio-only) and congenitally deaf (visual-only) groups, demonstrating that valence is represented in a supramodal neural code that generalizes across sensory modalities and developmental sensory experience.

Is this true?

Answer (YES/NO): YES